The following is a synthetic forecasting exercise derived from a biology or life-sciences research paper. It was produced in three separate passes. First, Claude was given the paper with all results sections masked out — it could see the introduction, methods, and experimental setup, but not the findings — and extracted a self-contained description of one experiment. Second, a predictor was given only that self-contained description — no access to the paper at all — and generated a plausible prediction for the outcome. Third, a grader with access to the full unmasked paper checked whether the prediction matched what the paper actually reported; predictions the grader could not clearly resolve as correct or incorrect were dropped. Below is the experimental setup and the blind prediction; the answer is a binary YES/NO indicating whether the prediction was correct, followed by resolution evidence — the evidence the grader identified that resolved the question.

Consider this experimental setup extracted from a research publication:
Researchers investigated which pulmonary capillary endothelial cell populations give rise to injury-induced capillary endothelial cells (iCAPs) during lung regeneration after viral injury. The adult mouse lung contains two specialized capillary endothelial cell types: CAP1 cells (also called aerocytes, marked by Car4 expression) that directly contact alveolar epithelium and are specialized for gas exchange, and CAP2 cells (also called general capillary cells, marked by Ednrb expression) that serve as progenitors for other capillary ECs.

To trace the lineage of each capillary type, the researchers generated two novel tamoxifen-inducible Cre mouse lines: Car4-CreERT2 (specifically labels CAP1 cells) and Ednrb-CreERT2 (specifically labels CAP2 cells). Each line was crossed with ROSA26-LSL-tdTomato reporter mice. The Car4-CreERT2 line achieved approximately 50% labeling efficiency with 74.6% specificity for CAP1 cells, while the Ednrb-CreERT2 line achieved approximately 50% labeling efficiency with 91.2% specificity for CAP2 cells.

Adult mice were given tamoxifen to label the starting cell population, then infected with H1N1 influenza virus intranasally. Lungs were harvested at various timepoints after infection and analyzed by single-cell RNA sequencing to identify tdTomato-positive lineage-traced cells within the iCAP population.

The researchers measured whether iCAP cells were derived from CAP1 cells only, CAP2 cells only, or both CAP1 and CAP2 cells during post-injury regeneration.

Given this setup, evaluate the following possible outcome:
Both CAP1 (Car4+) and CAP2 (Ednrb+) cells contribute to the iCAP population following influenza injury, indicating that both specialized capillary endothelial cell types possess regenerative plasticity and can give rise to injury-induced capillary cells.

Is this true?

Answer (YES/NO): YES